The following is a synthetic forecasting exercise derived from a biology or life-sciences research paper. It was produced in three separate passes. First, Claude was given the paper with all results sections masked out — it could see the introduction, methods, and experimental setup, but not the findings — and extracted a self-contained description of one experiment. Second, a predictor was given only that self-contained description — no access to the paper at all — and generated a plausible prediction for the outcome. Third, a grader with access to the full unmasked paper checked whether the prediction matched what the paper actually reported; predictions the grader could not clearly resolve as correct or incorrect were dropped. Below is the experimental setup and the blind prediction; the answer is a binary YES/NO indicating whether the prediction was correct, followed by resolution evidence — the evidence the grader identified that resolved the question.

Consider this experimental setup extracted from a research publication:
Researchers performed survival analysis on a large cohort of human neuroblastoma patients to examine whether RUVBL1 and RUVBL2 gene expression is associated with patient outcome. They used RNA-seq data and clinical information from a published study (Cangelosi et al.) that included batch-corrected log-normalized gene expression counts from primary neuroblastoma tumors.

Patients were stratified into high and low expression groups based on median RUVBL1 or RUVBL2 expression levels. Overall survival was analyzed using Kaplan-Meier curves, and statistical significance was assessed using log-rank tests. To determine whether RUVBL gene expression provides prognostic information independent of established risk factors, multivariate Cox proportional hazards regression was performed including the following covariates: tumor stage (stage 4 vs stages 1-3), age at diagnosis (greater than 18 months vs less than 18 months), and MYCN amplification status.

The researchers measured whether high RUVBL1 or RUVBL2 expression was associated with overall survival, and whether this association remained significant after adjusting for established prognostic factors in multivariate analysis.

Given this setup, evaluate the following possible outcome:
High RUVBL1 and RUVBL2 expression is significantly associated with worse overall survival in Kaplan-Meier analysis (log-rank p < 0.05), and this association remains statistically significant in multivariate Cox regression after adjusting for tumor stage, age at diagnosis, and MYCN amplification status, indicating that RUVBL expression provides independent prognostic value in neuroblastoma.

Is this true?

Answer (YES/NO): YES